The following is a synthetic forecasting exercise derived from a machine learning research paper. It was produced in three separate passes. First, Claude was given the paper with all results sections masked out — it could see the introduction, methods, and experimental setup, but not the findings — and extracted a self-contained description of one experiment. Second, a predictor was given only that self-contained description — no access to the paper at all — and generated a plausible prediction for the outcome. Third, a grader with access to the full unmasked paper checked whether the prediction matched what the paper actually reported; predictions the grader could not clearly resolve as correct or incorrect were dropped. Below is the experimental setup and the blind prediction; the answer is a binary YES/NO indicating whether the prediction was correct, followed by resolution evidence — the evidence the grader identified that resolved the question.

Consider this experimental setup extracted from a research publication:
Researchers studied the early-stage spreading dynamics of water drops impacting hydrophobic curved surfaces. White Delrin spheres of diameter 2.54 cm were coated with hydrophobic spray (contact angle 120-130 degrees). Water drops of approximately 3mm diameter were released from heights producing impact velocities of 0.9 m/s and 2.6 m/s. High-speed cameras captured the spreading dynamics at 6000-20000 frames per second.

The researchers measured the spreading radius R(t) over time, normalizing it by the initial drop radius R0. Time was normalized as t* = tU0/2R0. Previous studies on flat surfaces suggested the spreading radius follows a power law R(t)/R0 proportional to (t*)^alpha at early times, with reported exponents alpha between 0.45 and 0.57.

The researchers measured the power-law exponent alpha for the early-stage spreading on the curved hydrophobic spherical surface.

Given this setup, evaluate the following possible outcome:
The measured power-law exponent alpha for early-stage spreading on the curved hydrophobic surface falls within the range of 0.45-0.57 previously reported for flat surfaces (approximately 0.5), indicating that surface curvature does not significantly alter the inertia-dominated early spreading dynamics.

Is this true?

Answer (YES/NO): YES